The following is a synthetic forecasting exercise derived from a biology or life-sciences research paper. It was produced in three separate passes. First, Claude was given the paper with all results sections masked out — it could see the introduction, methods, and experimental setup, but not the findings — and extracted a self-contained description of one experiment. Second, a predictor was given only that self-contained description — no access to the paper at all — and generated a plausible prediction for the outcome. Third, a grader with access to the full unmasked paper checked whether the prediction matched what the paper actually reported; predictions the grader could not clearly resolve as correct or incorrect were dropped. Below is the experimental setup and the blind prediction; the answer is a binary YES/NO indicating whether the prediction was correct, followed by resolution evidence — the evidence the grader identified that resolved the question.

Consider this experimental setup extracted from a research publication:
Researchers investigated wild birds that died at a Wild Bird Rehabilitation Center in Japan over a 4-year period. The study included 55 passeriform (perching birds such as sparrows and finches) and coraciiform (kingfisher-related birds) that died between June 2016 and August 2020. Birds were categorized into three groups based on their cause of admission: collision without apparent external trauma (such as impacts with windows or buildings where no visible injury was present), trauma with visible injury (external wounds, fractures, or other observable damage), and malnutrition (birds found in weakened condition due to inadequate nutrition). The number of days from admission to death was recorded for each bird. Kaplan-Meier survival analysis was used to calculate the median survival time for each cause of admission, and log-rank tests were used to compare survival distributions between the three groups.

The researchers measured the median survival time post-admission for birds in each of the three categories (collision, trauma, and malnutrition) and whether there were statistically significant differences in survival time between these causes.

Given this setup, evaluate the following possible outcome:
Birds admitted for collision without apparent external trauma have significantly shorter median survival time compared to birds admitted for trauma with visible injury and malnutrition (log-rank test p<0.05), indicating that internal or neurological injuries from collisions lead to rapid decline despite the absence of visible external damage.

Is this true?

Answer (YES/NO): NO